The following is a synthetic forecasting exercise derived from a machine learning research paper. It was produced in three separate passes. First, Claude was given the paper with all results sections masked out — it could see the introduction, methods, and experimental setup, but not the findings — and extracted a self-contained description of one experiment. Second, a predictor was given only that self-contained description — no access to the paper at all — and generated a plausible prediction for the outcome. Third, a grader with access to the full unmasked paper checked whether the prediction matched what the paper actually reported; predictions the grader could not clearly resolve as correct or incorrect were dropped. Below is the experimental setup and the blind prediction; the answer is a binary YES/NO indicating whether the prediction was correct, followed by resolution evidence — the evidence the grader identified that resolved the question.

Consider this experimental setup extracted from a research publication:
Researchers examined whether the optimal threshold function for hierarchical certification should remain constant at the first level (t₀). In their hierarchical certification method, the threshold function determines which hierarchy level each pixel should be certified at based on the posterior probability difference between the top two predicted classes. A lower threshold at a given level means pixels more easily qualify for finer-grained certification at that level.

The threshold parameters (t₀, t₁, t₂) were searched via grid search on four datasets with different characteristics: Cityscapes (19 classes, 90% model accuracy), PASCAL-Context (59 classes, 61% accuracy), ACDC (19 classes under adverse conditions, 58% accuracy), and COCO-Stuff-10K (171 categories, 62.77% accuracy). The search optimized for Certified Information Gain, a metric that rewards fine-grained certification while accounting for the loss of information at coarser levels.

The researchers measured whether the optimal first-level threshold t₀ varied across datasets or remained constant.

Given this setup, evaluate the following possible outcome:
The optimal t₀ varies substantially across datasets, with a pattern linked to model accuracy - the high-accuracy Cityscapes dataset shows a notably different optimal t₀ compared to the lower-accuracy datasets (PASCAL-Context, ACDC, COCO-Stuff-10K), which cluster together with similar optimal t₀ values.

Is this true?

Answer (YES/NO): NO